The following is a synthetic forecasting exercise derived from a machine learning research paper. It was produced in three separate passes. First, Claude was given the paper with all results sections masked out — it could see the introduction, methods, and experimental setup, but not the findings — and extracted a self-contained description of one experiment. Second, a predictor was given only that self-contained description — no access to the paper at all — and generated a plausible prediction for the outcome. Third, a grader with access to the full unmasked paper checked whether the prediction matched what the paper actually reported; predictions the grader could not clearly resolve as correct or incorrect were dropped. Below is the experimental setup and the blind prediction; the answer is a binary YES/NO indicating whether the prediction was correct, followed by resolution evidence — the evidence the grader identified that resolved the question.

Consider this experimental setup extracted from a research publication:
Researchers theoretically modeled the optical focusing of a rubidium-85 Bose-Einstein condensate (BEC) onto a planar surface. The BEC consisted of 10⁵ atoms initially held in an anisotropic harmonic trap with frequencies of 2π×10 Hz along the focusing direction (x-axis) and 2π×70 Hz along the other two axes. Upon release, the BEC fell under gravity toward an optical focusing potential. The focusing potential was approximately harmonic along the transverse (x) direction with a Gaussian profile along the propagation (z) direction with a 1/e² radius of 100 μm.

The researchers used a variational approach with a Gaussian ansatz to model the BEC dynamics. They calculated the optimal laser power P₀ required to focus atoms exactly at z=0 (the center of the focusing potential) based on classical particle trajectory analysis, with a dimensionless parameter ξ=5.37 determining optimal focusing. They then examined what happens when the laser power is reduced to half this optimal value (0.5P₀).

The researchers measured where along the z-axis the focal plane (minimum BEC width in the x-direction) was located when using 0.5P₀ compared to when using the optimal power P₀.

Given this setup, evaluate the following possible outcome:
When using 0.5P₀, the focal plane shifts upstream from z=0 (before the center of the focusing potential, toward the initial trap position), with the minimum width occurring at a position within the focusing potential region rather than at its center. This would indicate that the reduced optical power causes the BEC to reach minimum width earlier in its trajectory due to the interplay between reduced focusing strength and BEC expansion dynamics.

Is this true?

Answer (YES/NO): NO